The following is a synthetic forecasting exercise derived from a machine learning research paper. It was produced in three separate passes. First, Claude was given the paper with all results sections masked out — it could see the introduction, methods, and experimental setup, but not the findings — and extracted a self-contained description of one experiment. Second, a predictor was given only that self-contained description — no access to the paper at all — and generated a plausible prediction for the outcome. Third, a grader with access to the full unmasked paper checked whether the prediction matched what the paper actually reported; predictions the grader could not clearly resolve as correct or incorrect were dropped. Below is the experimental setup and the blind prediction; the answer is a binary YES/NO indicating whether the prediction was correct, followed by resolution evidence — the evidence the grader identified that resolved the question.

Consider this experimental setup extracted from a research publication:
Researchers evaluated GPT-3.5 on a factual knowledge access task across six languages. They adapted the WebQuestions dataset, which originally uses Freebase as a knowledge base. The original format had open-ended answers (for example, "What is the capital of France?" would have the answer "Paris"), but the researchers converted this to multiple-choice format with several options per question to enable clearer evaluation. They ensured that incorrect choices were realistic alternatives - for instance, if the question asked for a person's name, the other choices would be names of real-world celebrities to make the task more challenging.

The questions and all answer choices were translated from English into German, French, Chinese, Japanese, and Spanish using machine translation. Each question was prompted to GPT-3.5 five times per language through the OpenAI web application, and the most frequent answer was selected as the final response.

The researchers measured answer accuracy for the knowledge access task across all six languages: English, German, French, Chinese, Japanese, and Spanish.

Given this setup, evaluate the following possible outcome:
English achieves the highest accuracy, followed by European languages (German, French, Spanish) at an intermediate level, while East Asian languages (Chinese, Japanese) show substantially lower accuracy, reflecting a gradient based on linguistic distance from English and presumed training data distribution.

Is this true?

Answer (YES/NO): NO